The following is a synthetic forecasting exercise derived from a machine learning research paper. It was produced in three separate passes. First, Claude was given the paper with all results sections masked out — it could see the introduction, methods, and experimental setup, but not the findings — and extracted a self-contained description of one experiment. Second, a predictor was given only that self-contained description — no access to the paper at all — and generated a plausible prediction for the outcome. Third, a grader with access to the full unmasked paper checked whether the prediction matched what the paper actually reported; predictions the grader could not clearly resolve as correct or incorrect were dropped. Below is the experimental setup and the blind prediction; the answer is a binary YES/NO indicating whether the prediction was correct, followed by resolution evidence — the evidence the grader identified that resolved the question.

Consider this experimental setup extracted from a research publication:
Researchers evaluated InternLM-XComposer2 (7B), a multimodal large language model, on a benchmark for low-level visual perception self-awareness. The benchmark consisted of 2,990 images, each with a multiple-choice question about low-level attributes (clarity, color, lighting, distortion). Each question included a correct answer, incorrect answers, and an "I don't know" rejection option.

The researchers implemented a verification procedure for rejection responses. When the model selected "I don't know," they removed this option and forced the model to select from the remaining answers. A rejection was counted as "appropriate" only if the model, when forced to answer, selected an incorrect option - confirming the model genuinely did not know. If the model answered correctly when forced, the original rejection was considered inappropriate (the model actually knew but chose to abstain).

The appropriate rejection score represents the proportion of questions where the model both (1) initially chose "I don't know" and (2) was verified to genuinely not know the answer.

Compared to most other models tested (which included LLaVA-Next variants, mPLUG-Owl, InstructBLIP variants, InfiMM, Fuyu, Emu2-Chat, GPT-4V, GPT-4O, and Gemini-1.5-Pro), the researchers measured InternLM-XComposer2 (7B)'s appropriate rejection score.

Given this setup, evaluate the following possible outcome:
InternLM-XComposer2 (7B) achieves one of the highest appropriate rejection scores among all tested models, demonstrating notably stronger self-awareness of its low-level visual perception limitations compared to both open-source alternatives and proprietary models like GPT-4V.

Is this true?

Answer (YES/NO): YES